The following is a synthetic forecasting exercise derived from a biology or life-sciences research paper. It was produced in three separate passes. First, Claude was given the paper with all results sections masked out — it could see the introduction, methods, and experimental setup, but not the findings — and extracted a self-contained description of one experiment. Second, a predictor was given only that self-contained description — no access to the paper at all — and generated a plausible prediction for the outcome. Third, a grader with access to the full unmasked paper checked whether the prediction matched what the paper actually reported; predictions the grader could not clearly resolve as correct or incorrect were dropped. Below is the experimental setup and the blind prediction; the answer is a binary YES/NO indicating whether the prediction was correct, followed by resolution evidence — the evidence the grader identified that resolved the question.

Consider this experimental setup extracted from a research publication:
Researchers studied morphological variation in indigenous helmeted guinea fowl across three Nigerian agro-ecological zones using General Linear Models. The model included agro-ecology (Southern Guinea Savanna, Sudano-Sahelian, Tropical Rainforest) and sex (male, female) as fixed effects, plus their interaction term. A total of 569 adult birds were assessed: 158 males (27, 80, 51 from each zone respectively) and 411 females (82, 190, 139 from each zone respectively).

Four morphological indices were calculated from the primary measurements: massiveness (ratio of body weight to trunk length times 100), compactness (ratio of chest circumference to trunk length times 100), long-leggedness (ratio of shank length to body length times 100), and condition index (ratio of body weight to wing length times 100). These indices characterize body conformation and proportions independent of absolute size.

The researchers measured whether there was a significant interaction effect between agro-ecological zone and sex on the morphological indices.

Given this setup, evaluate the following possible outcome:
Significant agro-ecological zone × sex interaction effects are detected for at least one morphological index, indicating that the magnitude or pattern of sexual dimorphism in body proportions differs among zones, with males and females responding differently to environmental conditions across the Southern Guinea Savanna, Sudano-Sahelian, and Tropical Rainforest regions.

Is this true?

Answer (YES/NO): YES